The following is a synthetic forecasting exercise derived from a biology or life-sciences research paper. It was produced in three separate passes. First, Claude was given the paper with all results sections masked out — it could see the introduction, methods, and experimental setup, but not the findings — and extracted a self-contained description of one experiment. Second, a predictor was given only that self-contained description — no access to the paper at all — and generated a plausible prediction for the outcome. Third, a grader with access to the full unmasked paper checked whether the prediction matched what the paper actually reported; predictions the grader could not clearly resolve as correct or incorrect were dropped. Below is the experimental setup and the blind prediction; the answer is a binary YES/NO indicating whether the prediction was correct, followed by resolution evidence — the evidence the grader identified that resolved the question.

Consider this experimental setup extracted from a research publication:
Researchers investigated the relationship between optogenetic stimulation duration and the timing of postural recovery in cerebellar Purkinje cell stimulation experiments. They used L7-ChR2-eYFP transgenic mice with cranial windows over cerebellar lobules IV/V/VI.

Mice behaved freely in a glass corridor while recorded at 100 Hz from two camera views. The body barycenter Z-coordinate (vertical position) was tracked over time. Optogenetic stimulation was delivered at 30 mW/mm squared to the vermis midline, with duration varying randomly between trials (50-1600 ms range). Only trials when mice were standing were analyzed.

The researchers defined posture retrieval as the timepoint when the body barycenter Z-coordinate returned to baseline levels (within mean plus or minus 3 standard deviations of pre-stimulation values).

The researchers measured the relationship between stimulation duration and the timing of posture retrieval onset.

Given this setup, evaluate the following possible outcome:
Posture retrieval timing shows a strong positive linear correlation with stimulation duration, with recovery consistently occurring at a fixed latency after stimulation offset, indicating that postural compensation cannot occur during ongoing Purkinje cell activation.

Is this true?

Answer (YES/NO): YES